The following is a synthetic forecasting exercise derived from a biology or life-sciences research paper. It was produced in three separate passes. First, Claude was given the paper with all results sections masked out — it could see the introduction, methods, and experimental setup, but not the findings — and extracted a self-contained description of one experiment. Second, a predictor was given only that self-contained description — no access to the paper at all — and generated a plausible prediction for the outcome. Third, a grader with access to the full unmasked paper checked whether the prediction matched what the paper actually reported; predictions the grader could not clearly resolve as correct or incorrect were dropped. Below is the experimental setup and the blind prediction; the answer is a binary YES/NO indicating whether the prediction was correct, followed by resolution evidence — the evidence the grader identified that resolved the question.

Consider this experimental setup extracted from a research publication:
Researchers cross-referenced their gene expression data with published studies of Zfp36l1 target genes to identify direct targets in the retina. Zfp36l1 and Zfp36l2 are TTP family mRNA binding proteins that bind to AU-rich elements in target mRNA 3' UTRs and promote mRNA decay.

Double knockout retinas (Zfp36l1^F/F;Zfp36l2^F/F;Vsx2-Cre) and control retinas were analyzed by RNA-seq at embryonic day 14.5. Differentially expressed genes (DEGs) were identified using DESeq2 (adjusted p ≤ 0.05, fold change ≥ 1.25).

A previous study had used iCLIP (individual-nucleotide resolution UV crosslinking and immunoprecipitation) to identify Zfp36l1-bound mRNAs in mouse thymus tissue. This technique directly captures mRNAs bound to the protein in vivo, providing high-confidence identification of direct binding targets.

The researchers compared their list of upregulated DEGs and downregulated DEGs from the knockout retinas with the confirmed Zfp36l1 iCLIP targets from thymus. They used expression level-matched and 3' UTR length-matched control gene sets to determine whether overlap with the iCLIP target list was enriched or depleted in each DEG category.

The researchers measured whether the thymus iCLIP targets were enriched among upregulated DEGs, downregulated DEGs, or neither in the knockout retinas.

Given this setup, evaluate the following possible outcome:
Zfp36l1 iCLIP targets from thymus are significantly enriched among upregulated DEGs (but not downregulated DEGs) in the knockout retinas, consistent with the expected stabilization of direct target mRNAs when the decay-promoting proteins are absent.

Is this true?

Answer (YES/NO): YES